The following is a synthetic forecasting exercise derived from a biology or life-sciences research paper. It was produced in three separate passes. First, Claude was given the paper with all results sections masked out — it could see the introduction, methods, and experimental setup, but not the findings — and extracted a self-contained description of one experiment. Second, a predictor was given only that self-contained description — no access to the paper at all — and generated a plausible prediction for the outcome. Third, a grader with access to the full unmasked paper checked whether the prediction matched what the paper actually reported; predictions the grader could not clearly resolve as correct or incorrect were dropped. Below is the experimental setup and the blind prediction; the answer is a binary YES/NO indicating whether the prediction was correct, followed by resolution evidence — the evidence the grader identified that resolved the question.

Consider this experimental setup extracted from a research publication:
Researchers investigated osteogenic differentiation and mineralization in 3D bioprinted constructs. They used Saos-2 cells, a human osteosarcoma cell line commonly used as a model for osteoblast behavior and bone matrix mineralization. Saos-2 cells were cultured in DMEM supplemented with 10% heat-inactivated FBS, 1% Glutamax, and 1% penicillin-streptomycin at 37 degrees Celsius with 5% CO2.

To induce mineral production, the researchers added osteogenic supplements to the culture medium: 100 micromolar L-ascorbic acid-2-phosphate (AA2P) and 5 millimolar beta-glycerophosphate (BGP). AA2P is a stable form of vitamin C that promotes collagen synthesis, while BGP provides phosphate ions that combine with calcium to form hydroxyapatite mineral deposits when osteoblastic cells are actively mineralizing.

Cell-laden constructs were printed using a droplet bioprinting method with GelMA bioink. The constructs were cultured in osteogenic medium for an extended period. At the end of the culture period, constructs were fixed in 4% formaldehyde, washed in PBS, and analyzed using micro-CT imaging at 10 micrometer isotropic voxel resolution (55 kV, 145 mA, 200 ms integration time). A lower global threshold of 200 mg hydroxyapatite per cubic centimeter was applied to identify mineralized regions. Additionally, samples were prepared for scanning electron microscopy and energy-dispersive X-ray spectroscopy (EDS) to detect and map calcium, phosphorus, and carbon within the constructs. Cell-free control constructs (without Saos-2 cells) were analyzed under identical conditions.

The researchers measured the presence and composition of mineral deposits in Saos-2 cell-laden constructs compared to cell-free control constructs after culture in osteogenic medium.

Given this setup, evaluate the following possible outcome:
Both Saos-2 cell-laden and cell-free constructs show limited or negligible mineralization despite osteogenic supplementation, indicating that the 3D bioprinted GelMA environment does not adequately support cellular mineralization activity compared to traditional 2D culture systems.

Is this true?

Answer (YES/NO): NO